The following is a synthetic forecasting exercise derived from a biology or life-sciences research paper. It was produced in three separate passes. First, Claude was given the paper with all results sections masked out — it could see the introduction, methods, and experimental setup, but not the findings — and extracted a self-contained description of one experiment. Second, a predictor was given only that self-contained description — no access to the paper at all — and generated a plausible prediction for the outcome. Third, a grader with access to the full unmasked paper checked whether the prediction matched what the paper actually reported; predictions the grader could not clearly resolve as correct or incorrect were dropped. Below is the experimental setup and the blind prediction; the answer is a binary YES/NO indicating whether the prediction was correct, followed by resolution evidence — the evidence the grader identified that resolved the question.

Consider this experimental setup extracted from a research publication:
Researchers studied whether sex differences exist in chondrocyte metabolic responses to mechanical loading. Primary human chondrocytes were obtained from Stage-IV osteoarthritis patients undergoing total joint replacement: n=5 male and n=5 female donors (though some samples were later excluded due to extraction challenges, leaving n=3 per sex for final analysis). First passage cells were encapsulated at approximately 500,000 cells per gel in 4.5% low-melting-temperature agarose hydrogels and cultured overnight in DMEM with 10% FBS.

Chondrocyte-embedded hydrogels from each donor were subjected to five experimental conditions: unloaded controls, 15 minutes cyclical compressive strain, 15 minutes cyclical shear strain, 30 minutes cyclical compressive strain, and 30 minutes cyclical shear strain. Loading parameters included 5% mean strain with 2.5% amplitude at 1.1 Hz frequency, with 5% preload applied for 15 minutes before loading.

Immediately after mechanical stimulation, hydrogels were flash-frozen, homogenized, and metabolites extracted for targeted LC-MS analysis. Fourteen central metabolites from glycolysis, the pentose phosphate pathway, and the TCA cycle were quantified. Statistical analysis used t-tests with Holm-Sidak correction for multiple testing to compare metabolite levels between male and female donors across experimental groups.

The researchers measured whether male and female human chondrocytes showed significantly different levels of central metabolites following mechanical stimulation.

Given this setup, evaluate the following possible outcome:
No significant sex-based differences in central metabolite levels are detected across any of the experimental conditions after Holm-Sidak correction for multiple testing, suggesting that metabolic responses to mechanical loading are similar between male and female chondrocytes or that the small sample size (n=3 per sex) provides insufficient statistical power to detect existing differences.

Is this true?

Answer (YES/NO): YES